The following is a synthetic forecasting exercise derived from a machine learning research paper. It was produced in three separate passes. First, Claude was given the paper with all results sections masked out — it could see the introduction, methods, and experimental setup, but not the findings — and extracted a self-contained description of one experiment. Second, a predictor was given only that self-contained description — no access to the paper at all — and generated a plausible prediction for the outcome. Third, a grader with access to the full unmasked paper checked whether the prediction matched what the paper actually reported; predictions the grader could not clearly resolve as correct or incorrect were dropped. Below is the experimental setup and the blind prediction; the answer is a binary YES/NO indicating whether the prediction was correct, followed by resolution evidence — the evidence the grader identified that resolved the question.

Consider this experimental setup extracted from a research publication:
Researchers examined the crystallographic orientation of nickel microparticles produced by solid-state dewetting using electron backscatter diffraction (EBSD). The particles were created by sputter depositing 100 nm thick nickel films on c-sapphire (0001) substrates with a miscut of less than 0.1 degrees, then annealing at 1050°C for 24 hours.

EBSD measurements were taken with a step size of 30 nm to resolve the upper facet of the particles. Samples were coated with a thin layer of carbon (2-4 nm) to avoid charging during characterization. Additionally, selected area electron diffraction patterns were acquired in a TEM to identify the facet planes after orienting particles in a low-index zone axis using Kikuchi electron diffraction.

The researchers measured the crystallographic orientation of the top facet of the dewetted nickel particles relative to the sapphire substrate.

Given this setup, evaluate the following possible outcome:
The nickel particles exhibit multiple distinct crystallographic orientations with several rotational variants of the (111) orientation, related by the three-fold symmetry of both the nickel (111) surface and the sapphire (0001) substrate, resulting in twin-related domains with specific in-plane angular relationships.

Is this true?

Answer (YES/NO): NO